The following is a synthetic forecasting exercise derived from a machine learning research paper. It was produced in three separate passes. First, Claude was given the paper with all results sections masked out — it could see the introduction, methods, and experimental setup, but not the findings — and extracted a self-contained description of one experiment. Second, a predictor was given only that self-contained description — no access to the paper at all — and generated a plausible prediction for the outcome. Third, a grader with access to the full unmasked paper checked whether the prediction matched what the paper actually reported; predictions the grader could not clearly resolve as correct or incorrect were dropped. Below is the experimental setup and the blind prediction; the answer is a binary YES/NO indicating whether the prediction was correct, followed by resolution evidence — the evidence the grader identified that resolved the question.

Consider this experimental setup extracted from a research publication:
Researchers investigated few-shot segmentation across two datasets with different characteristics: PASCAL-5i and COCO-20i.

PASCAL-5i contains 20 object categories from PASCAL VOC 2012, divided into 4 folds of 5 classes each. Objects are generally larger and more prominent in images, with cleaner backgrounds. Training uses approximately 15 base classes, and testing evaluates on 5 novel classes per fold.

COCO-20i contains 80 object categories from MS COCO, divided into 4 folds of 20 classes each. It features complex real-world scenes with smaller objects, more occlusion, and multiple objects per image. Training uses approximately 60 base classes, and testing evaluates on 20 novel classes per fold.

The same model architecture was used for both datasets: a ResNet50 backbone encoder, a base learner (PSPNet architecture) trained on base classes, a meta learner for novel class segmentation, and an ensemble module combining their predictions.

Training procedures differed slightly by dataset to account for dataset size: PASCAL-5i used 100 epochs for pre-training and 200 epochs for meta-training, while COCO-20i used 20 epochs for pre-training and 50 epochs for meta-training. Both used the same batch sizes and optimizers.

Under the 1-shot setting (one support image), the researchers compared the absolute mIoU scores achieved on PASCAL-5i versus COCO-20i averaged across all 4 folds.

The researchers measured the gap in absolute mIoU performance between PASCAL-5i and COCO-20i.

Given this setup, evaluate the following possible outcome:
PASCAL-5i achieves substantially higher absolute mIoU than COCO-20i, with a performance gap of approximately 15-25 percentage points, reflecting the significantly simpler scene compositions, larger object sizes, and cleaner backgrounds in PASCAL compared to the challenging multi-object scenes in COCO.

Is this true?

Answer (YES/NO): YES